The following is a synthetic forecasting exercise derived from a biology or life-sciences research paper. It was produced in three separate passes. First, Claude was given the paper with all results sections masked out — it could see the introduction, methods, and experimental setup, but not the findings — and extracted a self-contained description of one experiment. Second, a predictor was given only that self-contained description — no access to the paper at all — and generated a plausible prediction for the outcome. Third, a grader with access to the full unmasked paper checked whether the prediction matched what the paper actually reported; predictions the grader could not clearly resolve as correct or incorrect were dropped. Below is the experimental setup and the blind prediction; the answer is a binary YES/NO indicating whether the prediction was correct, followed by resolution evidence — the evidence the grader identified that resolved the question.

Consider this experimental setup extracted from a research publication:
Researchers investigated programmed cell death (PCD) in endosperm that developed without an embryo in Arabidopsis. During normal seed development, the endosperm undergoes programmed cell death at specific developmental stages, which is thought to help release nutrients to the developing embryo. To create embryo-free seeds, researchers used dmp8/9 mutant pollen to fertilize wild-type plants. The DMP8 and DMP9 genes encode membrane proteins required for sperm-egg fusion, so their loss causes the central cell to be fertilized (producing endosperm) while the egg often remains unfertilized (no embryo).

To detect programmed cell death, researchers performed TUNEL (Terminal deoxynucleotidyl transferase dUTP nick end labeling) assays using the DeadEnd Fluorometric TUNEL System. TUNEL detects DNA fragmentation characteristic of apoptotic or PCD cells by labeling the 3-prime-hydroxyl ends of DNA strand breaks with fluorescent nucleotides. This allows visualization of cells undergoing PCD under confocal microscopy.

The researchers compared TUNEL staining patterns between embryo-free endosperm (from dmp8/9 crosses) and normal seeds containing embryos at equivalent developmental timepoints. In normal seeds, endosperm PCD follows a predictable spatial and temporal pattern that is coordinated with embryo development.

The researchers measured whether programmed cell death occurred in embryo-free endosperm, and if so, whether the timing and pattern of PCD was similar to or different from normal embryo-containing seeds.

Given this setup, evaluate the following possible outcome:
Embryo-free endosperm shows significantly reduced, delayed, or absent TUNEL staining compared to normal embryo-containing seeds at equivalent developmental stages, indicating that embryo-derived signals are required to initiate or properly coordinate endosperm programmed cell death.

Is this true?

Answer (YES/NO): NO